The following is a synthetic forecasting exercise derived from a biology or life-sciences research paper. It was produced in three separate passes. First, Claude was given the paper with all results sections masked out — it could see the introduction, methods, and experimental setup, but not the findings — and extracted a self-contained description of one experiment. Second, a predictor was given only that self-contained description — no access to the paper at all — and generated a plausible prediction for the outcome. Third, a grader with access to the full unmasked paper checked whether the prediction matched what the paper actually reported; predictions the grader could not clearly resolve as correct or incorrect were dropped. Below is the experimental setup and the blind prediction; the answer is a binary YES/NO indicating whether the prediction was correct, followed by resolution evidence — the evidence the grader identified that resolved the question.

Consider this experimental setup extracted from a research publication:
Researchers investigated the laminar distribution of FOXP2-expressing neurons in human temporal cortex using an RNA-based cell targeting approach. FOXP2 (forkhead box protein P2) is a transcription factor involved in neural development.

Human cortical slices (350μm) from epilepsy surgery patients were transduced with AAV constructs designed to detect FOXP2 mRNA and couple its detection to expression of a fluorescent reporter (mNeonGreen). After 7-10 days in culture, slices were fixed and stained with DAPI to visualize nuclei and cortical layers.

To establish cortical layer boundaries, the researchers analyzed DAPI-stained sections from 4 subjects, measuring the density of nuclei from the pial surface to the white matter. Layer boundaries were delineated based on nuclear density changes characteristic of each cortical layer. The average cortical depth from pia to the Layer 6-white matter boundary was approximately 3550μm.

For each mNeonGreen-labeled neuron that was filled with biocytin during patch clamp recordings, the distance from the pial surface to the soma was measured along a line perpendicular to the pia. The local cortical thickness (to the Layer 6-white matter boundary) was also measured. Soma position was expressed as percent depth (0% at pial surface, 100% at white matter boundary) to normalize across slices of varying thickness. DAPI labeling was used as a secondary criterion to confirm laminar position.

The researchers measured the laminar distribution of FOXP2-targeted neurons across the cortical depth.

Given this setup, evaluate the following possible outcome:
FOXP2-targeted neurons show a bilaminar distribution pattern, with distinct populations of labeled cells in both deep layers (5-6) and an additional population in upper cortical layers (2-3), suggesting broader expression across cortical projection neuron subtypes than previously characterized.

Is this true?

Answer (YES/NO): NO